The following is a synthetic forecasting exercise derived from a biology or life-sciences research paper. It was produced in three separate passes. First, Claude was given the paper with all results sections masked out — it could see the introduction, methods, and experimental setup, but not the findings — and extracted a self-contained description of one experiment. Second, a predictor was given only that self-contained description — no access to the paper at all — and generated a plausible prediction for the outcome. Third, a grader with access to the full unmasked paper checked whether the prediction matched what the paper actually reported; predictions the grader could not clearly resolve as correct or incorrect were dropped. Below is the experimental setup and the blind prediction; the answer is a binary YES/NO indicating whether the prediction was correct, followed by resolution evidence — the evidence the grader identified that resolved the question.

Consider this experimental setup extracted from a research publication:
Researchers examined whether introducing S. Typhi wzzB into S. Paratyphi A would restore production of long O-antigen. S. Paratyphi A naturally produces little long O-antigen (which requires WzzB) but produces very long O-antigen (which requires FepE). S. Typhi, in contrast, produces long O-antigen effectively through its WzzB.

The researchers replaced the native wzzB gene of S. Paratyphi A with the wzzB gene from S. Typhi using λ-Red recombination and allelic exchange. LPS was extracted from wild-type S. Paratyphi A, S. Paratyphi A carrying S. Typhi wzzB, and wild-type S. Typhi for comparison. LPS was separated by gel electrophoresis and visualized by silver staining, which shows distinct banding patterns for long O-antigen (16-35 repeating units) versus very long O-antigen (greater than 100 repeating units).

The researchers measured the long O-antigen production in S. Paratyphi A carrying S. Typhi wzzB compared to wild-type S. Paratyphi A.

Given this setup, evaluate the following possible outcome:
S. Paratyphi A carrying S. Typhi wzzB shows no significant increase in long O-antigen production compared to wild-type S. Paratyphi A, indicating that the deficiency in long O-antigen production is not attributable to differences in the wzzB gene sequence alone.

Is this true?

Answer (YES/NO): NO